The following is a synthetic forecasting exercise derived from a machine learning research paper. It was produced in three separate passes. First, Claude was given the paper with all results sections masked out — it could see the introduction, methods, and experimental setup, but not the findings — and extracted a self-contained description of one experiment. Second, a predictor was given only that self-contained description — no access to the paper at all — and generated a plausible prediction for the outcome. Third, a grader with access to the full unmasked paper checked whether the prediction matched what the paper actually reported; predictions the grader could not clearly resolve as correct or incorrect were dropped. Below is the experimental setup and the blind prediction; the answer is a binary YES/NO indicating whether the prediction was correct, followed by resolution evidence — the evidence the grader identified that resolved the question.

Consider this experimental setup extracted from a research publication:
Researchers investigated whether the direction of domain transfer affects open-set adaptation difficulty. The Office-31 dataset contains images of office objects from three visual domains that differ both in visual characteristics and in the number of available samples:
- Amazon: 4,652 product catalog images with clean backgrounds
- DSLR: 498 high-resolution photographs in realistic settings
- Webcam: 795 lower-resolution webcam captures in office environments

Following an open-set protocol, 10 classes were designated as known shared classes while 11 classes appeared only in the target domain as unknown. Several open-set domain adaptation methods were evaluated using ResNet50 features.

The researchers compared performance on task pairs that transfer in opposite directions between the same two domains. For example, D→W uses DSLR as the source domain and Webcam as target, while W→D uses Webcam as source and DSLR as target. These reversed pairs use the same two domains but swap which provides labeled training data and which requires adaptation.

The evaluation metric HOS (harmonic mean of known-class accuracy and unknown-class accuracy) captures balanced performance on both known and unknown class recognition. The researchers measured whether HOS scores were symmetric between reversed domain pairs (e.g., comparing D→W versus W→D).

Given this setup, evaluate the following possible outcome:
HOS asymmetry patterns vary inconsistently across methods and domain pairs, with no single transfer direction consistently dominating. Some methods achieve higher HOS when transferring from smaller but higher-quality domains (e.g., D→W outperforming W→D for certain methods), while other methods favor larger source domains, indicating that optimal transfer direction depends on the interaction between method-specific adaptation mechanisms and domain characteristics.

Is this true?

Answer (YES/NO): YES